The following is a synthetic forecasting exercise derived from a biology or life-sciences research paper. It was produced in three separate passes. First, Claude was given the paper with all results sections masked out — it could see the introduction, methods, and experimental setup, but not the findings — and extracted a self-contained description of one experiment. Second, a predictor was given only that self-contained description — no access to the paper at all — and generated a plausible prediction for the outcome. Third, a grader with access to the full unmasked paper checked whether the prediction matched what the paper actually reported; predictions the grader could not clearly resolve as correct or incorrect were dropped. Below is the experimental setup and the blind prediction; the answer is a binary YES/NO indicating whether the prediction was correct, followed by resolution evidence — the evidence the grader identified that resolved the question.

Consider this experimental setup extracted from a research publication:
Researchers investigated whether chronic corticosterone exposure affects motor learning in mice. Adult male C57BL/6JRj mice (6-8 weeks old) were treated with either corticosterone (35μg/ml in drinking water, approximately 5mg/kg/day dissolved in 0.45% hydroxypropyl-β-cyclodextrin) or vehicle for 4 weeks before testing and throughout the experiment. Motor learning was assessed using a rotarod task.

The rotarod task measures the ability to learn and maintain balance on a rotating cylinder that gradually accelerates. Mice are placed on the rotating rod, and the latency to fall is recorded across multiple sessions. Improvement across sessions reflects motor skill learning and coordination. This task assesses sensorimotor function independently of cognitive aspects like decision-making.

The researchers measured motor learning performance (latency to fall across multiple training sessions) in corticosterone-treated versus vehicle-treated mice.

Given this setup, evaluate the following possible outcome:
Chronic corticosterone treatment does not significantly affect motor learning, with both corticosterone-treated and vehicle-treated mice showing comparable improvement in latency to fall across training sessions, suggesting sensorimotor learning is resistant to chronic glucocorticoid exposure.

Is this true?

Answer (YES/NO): NO